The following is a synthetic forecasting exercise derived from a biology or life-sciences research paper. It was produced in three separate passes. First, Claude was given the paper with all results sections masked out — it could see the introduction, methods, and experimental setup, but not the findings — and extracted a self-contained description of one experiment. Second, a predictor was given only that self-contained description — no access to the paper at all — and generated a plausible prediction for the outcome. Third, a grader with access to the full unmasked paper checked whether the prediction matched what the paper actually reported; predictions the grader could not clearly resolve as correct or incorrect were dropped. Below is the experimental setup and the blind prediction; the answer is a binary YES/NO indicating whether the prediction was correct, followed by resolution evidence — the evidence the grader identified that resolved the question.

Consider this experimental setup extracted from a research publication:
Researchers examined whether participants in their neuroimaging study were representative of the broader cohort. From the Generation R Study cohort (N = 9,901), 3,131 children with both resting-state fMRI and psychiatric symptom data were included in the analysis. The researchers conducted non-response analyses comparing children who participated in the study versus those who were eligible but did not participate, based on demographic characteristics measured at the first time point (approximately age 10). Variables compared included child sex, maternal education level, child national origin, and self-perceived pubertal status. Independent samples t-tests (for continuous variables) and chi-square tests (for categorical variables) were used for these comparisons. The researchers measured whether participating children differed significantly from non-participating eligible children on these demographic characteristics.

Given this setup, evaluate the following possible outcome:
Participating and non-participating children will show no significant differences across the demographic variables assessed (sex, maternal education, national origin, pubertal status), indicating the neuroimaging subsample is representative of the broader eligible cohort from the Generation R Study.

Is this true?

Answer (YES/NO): YES